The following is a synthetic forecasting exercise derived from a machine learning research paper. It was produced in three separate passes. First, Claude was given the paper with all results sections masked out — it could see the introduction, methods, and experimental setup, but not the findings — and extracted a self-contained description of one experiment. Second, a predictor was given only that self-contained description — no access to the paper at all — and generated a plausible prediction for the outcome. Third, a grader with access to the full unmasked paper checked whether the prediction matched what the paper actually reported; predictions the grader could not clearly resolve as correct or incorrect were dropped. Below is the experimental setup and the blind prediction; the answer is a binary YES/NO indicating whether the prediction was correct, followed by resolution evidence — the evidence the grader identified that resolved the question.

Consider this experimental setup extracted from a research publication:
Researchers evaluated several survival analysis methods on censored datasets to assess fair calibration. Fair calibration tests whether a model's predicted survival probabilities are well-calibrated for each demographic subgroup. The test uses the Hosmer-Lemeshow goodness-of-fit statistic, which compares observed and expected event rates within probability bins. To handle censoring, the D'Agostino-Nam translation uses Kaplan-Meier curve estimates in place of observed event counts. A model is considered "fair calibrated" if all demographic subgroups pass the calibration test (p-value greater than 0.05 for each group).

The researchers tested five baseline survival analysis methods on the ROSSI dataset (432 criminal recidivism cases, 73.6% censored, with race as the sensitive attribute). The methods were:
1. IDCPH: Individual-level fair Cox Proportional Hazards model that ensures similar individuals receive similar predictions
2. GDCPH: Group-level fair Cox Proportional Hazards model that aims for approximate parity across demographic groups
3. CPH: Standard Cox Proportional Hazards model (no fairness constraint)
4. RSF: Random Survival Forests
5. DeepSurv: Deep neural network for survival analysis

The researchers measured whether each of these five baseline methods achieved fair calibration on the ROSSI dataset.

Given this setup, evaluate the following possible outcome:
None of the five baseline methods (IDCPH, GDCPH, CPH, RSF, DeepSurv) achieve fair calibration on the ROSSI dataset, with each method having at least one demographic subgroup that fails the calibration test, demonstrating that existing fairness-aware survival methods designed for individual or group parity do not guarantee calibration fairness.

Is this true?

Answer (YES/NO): NO